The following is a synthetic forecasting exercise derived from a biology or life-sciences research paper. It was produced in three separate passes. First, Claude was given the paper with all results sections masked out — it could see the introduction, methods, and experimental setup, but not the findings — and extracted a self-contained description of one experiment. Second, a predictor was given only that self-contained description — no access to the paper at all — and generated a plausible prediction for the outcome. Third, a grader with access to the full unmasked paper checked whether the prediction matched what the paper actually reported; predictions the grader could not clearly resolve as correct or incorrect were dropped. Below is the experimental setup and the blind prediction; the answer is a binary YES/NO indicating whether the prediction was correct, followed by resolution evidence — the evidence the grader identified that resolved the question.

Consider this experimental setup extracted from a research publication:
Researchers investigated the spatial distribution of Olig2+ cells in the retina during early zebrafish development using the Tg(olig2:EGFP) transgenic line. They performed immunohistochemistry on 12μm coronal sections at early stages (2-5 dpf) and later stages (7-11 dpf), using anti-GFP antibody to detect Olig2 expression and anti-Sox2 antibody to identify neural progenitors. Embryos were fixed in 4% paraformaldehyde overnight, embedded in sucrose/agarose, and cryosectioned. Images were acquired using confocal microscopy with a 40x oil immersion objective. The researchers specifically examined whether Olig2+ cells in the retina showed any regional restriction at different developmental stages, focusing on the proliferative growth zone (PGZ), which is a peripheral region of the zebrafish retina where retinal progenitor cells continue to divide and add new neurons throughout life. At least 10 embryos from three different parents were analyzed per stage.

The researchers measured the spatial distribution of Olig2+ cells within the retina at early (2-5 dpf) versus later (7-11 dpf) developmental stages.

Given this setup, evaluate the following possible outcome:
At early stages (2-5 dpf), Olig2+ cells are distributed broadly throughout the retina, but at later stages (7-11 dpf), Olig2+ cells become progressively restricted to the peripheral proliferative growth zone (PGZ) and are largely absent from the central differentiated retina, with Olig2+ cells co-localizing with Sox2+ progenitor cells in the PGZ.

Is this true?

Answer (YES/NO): NO